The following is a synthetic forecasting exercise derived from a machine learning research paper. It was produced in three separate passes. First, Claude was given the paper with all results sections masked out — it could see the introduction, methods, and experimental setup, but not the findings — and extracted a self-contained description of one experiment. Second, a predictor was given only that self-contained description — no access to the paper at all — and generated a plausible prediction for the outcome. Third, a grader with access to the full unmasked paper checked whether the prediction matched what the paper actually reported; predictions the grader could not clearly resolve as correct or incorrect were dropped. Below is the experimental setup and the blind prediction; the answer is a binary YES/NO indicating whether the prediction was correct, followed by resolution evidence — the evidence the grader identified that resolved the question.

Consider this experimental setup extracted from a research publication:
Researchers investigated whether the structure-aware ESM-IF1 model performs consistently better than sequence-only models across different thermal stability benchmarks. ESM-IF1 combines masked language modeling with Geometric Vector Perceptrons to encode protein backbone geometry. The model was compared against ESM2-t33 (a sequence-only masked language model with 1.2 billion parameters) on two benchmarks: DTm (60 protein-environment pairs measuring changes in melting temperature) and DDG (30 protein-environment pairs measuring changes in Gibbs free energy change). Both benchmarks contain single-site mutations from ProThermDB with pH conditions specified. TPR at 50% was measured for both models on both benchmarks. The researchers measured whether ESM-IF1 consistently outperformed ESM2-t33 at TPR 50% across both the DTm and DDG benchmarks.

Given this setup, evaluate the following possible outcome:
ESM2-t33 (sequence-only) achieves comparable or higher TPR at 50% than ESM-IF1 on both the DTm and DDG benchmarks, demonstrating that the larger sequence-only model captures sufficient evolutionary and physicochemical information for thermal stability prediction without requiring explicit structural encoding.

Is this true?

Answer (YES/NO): NO